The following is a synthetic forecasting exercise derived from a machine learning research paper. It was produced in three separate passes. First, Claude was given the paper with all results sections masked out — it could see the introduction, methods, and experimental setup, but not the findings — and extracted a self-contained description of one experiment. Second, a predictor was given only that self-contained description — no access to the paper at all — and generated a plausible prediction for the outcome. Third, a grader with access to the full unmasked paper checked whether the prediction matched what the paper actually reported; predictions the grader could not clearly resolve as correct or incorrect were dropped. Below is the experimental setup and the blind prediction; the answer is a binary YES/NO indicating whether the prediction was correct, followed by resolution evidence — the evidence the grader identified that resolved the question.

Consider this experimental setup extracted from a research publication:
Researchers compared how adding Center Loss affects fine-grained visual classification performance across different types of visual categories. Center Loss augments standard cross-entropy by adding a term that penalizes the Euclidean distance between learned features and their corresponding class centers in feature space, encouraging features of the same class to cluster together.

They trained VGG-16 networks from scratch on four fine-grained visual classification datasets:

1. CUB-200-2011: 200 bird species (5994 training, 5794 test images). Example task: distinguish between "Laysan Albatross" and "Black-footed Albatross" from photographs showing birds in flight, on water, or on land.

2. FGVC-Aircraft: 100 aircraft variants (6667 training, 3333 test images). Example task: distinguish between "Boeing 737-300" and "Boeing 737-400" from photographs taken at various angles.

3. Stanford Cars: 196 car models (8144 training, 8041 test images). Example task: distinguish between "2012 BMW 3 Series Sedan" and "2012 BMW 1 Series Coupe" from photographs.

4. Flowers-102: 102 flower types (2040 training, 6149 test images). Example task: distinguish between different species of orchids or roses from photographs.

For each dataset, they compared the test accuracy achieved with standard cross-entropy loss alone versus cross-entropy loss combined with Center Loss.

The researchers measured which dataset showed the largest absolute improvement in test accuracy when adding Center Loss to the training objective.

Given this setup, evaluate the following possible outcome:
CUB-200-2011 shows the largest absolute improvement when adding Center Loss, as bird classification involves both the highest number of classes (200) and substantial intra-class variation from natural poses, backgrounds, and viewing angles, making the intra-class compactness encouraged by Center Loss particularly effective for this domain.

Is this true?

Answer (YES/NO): YES